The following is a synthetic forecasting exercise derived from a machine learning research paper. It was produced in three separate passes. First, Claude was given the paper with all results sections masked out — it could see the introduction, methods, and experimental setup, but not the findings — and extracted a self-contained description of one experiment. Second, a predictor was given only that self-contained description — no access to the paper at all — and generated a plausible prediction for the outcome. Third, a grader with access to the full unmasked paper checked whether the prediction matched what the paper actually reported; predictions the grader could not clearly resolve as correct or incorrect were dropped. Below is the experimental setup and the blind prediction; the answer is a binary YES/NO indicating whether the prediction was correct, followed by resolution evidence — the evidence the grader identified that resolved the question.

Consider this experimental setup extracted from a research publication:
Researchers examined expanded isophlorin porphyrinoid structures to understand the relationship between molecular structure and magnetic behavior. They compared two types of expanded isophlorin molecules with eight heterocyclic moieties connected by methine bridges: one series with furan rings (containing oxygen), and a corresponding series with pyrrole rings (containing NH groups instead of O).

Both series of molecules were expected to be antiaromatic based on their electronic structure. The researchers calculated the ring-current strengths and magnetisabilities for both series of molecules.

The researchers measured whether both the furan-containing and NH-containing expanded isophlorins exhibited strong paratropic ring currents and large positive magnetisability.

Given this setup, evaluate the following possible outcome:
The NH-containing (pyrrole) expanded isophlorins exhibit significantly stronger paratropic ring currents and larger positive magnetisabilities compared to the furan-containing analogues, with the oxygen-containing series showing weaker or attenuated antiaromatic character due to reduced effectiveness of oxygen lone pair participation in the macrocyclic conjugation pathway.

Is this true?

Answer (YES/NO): NO